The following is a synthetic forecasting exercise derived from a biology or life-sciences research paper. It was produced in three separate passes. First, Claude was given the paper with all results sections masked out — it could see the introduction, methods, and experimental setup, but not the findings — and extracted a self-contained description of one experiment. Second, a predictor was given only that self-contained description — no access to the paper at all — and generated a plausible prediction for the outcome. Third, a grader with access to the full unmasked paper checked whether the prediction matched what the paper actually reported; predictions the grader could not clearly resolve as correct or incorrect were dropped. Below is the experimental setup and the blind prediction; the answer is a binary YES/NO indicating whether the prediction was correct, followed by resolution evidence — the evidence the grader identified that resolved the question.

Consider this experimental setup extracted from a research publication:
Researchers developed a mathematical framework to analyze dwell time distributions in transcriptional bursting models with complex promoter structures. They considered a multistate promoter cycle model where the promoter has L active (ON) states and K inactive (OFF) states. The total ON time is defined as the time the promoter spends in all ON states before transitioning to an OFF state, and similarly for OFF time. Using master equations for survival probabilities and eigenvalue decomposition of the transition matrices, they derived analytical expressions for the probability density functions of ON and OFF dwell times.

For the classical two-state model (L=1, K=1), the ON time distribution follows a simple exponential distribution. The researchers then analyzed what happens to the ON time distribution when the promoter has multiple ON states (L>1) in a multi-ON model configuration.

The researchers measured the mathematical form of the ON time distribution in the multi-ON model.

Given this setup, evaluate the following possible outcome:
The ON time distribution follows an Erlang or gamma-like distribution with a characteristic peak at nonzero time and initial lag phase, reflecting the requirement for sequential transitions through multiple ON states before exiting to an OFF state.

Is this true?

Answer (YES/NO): NO